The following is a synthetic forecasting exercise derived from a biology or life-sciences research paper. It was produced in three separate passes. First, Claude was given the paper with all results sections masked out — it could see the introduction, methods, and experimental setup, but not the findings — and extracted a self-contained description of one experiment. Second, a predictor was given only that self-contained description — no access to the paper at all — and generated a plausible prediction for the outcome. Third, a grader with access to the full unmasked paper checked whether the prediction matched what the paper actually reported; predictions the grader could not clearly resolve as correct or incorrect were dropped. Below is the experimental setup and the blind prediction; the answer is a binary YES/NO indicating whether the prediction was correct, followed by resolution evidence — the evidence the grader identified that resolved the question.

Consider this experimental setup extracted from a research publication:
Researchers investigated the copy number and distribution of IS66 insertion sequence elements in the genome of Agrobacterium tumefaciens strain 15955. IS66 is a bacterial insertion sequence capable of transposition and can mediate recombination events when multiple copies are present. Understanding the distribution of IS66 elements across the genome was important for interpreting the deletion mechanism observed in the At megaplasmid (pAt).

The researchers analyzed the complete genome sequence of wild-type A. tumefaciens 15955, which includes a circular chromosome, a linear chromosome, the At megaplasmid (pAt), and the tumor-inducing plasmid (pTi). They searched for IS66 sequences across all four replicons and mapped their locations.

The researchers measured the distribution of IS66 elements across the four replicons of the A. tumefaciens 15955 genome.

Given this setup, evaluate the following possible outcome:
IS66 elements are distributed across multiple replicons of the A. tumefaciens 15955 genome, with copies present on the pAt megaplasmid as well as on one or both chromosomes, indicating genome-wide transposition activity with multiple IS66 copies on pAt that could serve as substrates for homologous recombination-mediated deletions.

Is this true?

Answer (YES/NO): YES